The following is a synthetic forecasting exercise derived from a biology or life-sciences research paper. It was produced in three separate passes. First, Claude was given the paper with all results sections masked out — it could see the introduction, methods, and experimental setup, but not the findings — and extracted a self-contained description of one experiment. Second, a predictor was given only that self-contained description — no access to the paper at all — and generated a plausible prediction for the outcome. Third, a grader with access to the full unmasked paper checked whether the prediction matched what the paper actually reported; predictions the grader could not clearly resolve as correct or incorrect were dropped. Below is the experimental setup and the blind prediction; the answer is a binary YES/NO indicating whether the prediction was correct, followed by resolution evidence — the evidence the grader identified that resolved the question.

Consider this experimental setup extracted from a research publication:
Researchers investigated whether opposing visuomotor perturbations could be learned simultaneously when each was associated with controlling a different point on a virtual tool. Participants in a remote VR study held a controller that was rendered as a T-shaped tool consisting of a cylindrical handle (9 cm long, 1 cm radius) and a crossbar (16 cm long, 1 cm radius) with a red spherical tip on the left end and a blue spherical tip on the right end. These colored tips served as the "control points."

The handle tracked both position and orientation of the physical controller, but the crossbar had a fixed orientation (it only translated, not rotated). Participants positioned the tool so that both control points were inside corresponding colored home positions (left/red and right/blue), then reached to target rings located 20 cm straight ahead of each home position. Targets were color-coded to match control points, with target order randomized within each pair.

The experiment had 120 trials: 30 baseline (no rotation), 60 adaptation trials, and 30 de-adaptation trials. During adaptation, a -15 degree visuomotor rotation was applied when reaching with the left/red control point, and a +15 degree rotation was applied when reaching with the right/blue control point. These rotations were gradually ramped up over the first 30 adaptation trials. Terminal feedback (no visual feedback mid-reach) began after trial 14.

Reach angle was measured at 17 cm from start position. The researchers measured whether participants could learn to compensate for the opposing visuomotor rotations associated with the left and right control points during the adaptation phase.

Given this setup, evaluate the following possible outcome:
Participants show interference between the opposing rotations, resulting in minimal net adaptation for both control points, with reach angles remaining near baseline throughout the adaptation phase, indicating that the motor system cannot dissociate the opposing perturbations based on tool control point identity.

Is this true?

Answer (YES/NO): NO